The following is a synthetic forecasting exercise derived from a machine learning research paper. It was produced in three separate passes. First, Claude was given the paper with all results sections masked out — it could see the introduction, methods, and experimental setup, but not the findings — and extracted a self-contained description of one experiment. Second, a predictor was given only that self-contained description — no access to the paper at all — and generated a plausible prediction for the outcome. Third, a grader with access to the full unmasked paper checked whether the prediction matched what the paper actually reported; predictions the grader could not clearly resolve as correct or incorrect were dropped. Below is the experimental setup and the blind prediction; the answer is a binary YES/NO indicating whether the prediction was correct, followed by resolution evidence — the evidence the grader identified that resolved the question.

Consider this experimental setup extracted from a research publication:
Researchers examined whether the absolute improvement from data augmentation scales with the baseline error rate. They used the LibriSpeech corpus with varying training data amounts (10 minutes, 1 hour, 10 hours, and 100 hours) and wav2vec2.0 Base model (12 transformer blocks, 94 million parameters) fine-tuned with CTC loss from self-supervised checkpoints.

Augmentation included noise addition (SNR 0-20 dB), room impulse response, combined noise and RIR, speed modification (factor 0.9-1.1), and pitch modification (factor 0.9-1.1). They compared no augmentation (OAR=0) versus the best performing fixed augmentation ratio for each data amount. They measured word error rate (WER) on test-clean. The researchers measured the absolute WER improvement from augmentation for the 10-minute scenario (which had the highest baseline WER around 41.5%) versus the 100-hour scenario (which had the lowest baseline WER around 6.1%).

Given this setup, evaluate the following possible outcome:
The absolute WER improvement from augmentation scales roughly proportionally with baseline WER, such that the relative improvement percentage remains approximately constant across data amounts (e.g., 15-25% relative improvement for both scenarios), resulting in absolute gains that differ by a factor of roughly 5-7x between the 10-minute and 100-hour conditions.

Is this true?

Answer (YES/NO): NO